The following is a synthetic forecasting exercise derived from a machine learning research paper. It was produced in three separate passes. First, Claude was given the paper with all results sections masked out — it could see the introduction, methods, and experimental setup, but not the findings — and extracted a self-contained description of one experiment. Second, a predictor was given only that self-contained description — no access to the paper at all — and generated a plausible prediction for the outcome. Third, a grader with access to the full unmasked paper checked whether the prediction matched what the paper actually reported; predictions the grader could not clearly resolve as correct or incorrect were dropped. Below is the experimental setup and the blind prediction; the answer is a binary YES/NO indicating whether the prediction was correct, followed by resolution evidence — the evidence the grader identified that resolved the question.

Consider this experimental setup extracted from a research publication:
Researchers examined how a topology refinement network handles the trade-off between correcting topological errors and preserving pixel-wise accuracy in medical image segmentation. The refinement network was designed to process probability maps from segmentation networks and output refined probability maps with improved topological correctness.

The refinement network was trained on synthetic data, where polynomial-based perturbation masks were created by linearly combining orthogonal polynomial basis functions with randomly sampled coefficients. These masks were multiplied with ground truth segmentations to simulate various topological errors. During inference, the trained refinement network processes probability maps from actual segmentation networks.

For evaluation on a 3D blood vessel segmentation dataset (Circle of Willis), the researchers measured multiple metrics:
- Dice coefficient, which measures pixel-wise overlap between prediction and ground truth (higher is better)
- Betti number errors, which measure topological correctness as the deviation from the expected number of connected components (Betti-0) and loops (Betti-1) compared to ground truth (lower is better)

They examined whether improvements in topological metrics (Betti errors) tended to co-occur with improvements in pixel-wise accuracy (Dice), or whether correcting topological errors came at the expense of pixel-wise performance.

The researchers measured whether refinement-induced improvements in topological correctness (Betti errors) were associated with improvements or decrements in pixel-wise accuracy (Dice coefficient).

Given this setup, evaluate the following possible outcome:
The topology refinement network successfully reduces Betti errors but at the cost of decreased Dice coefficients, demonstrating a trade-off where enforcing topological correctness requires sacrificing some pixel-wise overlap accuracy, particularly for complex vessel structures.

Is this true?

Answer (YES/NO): YES